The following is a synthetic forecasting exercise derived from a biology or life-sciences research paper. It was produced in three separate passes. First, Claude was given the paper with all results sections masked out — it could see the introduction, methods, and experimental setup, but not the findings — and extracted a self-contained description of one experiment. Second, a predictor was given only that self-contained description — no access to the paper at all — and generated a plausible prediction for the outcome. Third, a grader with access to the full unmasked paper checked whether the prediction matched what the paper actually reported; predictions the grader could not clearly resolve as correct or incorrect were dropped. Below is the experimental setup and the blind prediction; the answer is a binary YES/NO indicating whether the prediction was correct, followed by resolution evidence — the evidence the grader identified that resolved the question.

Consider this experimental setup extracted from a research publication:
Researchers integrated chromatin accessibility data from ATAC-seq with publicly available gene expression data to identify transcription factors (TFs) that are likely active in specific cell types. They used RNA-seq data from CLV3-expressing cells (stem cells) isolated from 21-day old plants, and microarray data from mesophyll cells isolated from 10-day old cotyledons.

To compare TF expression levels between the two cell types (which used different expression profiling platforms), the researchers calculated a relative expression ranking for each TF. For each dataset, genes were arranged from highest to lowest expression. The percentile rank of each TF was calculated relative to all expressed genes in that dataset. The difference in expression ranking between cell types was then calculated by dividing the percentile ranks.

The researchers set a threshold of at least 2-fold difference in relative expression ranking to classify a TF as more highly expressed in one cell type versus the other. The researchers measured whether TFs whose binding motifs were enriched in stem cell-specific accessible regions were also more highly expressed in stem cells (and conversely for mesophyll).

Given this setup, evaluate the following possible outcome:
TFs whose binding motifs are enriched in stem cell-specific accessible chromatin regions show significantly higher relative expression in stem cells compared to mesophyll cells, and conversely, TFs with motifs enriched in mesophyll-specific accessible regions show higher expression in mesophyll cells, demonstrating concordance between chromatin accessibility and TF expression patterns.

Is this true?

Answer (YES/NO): NO